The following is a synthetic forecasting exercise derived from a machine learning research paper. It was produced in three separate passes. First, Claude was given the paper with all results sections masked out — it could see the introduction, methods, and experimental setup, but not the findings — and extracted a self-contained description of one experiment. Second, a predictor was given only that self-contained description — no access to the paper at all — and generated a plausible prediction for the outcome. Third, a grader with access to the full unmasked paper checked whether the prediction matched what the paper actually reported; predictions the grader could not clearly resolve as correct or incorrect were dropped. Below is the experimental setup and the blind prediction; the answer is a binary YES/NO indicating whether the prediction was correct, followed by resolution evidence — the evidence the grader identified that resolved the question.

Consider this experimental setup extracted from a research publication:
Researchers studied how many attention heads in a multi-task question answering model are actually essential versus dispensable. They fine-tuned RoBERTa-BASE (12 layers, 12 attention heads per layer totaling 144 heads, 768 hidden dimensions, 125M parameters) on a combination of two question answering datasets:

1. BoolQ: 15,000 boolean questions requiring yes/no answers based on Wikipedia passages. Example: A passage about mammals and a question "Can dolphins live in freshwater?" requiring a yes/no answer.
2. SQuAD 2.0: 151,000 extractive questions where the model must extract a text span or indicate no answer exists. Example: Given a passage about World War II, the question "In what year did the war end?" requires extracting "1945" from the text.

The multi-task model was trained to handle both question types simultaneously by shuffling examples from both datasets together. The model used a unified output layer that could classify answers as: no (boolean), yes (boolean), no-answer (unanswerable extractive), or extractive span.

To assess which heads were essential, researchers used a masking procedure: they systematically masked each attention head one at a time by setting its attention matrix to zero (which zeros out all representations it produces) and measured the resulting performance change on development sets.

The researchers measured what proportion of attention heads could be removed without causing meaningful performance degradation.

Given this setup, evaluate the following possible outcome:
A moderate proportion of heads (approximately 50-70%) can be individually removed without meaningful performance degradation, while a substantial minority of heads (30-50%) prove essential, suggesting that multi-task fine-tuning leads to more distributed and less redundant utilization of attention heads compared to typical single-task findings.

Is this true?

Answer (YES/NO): NO